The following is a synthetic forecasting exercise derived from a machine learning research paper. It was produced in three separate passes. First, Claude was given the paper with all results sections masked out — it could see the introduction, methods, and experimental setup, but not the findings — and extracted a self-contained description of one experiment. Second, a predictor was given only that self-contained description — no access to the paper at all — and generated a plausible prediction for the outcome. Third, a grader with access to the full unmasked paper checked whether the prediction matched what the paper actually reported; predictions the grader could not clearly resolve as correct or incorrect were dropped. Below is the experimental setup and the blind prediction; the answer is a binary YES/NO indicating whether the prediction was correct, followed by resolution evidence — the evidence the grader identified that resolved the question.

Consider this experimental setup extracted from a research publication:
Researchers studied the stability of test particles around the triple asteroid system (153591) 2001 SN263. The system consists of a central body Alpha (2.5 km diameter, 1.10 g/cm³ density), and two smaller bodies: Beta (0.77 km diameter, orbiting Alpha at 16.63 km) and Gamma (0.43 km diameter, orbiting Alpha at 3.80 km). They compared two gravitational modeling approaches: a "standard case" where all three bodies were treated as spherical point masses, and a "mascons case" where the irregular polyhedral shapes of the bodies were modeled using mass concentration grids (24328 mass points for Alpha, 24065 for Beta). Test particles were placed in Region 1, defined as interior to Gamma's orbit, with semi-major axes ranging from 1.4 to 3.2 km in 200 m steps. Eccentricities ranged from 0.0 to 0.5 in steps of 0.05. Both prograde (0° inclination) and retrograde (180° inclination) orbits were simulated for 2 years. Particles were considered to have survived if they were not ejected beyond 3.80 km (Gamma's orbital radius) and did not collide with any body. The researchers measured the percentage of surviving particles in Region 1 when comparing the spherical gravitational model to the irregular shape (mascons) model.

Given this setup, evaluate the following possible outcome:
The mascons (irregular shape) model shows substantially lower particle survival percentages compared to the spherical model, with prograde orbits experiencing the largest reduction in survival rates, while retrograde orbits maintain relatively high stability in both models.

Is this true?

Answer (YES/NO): YES